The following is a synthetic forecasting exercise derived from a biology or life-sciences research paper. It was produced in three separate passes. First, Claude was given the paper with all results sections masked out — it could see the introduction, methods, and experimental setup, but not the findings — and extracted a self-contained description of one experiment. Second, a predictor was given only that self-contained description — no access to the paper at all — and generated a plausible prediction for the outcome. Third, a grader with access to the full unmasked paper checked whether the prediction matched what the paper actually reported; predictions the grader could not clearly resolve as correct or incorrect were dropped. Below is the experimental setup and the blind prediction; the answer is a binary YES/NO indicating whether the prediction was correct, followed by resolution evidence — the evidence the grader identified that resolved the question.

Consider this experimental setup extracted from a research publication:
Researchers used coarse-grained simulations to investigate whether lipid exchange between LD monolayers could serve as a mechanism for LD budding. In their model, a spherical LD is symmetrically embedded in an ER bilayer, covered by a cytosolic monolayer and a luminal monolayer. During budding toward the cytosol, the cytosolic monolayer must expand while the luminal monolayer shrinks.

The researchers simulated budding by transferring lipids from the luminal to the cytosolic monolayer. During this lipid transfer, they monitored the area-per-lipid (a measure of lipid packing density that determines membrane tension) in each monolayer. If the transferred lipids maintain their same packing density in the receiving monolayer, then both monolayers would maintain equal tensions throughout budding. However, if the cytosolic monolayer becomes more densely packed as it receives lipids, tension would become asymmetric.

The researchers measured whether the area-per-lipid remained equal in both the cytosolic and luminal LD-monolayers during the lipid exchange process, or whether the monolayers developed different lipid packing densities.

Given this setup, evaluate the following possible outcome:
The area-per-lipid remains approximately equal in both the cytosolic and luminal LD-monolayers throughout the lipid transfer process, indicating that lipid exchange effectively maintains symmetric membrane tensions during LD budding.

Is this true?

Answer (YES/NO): YES